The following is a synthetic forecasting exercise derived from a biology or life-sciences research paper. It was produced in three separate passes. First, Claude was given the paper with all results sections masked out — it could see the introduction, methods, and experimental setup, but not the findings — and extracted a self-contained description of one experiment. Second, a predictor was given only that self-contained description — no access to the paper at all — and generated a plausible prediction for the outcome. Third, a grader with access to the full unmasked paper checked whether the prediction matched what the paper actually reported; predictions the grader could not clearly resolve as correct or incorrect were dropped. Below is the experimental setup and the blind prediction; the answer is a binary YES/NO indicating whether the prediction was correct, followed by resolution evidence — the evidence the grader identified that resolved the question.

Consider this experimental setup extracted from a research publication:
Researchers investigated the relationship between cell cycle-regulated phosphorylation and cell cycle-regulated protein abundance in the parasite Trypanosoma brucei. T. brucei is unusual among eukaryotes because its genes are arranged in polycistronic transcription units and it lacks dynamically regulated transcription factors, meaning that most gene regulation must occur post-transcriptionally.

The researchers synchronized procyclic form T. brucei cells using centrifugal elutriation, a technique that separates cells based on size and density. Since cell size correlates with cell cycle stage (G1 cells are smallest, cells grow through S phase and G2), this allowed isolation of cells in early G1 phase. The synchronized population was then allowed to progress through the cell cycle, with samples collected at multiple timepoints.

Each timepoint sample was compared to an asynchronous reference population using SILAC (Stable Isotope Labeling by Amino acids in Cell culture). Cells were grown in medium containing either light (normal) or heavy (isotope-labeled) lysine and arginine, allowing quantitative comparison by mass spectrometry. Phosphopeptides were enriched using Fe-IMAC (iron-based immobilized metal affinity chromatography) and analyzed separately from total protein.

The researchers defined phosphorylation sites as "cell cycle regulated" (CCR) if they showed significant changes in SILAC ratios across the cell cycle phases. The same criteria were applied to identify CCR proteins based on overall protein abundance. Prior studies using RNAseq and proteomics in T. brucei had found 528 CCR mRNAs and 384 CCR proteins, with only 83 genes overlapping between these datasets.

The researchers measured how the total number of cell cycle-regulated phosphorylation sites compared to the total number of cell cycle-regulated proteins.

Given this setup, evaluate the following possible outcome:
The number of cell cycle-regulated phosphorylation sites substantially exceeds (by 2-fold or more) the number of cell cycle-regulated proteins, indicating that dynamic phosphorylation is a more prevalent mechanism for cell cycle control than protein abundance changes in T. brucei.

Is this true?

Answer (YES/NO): YES